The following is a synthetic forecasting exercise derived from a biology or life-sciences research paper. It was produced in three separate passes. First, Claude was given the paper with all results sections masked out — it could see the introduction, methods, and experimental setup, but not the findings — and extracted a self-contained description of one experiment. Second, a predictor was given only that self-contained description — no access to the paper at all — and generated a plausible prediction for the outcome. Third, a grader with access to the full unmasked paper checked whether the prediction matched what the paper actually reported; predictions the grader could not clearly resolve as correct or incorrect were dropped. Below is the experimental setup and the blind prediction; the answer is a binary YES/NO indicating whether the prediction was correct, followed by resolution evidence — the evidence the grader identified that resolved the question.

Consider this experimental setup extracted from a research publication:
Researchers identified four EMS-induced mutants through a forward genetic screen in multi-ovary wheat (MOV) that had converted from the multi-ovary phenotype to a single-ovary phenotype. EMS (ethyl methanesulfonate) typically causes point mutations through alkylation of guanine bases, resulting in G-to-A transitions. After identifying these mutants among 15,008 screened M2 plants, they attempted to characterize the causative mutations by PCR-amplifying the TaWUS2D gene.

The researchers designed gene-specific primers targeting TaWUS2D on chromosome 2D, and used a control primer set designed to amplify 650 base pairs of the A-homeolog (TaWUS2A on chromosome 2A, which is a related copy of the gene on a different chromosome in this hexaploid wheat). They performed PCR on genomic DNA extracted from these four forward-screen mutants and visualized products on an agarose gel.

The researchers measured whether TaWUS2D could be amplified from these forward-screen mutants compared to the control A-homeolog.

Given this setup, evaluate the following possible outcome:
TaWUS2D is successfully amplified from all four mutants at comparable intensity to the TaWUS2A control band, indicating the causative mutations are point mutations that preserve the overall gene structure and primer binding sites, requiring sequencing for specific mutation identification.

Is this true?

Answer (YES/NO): NO